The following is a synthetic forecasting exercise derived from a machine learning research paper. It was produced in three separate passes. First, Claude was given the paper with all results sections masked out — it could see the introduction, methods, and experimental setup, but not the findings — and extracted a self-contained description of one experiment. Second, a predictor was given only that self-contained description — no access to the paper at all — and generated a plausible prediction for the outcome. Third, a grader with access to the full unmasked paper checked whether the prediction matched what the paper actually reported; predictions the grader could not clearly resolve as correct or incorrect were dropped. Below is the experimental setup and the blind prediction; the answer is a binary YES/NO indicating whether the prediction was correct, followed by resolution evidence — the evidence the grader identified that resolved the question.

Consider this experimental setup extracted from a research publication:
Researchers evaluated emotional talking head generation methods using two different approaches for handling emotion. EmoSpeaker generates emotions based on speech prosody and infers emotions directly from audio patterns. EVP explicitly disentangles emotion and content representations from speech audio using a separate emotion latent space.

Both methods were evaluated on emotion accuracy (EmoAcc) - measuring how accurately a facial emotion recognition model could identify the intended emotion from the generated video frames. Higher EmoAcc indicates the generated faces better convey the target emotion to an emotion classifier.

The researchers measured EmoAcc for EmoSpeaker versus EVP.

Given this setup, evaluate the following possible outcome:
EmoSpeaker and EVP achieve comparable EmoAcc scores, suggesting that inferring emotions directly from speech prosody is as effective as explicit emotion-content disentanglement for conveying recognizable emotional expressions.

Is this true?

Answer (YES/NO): NO